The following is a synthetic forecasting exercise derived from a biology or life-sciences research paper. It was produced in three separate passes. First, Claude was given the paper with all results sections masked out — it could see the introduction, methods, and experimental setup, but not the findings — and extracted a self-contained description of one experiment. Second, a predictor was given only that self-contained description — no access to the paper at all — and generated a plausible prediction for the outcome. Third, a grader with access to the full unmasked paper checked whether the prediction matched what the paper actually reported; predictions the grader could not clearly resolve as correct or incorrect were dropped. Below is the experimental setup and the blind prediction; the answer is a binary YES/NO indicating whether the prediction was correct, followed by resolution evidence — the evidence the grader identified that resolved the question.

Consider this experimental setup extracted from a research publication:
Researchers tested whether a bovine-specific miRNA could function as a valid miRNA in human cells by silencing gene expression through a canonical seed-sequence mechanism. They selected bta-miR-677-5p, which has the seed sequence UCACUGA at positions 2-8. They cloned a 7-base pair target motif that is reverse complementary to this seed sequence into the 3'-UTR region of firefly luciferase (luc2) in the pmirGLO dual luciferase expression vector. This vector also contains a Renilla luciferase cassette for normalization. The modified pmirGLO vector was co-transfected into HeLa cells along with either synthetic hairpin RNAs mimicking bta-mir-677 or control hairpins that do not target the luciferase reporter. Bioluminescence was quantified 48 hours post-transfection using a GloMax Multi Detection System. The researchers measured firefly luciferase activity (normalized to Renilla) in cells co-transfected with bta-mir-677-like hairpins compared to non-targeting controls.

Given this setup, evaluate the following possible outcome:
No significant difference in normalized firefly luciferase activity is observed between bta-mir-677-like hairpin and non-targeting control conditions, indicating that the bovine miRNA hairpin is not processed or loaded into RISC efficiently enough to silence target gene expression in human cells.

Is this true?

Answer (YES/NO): NO